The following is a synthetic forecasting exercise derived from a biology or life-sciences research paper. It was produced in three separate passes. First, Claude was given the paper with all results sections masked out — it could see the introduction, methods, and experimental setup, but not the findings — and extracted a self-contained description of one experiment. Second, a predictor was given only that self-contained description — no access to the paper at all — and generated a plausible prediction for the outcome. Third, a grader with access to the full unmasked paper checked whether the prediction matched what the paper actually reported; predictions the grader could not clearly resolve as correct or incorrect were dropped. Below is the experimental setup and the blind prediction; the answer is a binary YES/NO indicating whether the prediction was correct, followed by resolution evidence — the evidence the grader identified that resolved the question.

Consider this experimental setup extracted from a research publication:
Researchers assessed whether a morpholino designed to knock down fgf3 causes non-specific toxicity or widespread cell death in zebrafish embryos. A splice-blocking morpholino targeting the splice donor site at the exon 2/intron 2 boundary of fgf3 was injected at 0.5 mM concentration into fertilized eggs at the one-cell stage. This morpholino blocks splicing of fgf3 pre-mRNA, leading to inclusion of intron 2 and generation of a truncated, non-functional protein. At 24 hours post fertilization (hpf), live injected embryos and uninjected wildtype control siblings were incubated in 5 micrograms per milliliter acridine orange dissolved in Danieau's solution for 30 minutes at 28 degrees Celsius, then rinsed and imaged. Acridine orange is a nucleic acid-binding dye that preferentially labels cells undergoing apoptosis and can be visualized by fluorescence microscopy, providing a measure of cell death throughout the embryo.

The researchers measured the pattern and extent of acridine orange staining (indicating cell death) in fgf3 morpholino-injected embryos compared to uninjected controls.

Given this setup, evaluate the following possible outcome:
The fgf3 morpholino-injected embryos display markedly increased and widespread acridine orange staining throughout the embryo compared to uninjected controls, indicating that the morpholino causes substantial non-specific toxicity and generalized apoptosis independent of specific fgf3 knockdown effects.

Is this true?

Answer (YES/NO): NO